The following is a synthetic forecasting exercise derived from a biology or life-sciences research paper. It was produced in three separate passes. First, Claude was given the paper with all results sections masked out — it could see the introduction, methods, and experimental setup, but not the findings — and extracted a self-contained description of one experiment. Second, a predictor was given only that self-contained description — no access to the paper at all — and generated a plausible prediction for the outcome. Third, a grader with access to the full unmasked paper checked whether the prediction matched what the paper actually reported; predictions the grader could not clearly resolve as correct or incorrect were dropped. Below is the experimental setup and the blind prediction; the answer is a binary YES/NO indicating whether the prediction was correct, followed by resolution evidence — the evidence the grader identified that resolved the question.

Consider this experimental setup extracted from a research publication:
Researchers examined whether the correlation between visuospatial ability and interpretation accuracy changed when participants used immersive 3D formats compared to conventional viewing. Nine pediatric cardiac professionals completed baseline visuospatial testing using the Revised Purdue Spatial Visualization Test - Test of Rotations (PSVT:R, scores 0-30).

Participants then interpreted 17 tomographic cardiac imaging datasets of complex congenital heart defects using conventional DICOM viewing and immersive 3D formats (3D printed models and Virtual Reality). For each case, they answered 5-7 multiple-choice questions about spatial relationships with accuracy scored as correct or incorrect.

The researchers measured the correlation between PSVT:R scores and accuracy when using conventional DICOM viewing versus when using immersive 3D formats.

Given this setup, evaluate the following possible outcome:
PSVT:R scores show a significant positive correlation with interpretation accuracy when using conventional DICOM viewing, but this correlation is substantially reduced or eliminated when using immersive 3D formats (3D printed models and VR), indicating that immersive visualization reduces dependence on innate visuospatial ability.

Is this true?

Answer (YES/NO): NO